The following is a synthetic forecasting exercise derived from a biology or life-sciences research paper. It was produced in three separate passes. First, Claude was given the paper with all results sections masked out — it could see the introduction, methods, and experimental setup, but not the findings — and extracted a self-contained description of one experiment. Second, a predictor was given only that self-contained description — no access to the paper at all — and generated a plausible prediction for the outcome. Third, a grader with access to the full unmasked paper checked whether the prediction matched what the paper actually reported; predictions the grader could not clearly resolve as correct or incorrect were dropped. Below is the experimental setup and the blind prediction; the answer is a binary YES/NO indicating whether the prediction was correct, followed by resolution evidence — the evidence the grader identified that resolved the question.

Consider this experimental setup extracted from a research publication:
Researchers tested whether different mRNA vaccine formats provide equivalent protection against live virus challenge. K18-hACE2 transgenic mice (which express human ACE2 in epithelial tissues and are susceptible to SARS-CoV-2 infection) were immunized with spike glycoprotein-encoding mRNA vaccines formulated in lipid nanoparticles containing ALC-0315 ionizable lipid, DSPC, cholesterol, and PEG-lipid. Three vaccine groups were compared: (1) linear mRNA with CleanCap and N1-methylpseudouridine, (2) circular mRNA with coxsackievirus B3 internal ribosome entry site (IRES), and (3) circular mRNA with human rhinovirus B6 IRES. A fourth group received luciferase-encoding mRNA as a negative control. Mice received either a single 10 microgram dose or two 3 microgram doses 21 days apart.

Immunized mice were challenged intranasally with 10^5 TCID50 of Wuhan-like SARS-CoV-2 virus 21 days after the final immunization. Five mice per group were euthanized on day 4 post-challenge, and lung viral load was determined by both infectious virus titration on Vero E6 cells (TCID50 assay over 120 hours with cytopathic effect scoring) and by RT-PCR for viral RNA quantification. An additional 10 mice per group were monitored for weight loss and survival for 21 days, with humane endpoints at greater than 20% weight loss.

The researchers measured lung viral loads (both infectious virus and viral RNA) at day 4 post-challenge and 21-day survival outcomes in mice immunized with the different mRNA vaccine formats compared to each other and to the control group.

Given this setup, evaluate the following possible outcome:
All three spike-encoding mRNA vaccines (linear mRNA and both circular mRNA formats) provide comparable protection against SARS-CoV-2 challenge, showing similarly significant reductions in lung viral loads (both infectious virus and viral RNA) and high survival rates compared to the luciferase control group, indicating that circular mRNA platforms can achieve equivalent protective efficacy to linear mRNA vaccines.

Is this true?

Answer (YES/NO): NO